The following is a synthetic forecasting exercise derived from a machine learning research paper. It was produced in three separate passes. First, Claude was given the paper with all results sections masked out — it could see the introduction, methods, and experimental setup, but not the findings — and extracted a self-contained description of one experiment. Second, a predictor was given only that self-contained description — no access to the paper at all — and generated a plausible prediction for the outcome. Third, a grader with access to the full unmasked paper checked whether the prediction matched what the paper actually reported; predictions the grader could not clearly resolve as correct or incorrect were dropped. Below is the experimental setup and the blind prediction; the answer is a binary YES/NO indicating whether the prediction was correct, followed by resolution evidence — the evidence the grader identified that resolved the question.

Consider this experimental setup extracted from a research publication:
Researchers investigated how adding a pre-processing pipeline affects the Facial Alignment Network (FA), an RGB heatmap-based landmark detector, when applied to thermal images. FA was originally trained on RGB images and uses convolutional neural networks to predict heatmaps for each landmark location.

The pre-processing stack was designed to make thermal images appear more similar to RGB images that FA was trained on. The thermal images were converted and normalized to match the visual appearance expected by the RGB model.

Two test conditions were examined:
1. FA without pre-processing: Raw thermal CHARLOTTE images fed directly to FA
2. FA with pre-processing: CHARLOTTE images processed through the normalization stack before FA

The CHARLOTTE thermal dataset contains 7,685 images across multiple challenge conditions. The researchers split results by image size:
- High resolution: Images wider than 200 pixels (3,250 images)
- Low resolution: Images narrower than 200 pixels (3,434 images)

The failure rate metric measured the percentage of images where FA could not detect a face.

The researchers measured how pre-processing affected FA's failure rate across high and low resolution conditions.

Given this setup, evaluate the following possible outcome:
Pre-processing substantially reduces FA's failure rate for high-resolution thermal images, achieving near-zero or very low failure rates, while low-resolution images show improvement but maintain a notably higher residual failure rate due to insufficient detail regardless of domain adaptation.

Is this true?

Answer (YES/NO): YES